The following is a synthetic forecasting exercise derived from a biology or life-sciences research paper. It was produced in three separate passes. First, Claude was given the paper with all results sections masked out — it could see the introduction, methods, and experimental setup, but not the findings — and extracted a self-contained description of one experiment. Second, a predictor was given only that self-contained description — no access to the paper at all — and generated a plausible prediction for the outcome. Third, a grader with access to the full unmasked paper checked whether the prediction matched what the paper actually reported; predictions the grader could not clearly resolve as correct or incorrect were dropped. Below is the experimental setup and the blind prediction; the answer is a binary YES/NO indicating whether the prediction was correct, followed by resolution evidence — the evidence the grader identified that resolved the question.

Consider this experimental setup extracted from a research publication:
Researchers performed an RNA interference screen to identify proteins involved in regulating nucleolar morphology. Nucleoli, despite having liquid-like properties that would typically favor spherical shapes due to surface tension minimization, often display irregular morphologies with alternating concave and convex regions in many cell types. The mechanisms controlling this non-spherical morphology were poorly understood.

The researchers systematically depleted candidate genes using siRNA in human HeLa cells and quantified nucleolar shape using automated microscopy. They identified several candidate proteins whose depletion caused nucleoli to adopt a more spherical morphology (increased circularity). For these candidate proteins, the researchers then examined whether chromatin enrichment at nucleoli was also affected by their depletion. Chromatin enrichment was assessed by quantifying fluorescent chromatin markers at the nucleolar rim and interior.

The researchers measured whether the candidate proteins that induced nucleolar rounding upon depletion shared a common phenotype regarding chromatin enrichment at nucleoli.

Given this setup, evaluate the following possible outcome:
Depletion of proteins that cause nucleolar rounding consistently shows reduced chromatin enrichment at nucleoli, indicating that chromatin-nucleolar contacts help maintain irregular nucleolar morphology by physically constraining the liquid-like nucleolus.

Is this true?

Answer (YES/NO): YES